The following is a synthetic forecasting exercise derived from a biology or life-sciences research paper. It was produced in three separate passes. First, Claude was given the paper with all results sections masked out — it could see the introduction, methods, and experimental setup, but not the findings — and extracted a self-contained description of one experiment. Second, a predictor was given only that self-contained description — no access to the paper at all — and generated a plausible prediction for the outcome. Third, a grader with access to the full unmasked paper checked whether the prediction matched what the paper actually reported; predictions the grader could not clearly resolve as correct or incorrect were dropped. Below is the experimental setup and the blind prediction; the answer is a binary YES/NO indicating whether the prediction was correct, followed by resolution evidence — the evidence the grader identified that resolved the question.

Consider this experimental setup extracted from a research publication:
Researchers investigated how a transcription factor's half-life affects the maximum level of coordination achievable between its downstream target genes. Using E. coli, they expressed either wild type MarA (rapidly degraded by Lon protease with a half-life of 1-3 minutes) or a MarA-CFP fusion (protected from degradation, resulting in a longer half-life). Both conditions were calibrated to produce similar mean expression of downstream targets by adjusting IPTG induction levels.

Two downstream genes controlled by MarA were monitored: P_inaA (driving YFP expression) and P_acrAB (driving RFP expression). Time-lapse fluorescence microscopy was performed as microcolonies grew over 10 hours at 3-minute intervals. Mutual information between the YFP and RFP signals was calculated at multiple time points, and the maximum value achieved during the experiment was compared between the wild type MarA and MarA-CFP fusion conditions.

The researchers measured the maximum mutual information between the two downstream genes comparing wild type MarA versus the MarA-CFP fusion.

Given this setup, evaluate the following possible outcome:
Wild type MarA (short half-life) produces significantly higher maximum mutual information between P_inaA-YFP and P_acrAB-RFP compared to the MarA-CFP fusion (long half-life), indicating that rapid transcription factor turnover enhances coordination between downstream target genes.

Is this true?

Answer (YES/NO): NO